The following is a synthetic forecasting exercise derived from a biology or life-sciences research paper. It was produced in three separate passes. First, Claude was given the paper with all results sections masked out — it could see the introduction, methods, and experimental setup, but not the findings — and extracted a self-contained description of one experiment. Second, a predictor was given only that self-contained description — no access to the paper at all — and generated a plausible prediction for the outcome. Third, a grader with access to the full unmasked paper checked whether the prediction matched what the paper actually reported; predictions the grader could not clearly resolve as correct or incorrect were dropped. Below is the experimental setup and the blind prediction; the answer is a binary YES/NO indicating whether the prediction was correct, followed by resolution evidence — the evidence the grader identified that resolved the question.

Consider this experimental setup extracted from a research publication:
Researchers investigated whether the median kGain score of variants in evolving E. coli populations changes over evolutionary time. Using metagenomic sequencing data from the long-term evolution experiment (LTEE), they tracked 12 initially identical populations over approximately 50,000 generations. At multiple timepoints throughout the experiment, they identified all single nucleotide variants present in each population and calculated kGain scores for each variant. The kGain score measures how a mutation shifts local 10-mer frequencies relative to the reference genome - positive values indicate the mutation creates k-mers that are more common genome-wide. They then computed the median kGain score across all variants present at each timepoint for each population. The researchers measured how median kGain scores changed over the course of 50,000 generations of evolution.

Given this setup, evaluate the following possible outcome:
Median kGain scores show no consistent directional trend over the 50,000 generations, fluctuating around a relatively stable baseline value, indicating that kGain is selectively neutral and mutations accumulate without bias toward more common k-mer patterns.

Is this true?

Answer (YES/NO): NO